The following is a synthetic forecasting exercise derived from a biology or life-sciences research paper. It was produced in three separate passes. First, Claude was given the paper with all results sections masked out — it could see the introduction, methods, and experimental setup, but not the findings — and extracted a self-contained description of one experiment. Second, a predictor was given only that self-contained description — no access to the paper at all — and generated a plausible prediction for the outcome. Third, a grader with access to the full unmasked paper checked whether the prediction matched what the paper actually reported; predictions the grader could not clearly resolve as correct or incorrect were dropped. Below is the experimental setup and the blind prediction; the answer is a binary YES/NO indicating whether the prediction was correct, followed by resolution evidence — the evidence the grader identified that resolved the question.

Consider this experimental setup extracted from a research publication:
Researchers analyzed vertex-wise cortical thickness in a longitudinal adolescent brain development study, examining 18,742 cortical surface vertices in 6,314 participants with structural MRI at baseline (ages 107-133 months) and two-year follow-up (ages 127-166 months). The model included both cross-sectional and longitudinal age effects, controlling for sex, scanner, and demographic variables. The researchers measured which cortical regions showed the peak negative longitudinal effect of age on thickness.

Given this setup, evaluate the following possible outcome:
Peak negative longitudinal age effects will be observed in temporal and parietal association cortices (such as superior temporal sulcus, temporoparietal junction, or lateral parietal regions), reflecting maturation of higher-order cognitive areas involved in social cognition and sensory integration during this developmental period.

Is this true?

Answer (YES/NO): NO